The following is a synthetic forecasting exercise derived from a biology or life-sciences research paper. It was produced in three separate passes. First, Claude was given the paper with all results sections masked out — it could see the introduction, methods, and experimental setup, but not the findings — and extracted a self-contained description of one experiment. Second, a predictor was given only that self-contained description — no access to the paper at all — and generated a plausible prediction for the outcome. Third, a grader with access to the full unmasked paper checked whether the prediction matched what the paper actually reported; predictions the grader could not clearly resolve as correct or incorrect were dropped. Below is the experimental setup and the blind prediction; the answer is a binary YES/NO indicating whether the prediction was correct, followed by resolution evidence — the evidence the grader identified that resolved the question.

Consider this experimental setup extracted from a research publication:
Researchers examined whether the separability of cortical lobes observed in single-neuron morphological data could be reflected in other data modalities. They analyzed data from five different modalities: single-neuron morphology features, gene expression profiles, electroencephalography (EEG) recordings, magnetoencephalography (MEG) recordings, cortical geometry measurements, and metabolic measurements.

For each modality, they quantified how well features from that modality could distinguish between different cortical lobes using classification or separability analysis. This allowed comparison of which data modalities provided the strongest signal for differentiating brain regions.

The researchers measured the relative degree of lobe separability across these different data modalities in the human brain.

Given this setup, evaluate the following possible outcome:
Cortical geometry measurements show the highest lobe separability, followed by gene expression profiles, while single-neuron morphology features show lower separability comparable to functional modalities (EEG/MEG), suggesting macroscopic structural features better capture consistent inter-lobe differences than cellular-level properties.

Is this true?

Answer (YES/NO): NO